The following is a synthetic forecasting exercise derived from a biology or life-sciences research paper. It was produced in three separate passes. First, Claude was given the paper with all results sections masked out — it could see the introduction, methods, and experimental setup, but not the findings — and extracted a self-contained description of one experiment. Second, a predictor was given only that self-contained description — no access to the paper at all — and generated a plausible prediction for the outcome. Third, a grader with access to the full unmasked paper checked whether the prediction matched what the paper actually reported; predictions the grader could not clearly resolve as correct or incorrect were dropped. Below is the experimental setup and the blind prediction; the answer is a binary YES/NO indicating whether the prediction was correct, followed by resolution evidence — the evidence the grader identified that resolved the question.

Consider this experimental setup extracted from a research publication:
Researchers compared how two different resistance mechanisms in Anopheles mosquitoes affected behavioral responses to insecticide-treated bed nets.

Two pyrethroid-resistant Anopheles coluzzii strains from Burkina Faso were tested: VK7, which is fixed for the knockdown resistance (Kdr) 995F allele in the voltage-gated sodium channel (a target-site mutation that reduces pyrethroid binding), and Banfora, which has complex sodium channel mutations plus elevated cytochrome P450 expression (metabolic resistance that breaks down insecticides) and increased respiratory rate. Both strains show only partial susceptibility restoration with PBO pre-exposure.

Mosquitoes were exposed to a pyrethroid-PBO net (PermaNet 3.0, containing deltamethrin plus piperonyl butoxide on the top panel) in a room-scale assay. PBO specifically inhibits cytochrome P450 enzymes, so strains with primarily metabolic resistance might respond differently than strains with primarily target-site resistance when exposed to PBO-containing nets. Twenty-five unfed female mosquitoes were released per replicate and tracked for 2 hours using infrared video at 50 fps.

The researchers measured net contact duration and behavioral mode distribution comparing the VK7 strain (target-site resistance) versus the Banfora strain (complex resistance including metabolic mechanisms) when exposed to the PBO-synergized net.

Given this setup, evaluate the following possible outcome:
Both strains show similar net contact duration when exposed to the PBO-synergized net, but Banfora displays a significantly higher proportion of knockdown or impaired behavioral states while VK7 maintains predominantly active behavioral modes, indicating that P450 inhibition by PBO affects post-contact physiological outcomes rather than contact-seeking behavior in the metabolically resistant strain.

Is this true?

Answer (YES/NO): NO